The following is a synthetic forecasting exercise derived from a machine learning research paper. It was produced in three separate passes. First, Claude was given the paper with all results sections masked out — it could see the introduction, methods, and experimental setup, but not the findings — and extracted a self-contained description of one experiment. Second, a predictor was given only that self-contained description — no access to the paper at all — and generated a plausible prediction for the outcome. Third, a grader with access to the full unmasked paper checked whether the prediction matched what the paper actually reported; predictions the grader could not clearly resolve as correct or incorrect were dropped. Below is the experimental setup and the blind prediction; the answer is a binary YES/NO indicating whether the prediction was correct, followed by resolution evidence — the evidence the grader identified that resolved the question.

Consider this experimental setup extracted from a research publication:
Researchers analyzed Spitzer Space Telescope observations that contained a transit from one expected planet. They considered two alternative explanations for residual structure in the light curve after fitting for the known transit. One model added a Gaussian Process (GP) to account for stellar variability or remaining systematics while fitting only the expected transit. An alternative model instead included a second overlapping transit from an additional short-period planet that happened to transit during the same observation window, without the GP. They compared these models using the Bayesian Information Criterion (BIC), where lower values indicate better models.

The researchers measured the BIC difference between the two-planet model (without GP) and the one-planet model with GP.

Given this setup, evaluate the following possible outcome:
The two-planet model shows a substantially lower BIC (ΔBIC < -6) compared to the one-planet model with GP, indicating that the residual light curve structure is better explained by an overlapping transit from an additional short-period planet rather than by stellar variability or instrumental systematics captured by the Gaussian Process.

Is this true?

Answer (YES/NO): YES